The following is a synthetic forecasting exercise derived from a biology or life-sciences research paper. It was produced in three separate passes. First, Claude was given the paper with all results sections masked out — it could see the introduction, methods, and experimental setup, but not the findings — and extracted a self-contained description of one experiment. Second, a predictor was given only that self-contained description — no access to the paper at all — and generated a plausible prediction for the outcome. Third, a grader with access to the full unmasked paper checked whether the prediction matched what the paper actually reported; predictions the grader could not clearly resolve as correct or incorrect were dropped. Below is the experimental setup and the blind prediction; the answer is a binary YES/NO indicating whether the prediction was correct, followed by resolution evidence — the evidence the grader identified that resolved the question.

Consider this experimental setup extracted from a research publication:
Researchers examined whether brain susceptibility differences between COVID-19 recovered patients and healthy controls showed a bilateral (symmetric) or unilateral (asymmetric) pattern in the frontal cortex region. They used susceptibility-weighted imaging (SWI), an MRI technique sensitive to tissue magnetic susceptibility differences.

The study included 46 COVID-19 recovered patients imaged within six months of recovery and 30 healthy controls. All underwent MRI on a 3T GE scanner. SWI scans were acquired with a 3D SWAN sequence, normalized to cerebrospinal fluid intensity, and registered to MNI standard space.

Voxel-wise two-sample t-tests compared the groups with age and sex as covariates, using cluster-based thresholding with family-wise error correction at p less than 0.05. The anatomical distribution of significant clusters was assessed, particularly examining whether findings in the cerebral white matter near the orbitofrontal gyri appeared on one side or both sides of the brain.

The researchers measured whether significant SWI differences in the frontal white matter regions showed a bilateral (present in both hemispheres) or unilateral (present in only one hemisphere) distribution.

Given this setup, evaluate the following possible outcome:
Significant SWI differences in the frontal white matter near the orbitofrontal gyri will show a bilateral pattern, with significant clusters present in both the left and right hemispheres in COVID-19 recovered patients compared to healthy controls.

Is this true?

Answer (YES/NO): YES